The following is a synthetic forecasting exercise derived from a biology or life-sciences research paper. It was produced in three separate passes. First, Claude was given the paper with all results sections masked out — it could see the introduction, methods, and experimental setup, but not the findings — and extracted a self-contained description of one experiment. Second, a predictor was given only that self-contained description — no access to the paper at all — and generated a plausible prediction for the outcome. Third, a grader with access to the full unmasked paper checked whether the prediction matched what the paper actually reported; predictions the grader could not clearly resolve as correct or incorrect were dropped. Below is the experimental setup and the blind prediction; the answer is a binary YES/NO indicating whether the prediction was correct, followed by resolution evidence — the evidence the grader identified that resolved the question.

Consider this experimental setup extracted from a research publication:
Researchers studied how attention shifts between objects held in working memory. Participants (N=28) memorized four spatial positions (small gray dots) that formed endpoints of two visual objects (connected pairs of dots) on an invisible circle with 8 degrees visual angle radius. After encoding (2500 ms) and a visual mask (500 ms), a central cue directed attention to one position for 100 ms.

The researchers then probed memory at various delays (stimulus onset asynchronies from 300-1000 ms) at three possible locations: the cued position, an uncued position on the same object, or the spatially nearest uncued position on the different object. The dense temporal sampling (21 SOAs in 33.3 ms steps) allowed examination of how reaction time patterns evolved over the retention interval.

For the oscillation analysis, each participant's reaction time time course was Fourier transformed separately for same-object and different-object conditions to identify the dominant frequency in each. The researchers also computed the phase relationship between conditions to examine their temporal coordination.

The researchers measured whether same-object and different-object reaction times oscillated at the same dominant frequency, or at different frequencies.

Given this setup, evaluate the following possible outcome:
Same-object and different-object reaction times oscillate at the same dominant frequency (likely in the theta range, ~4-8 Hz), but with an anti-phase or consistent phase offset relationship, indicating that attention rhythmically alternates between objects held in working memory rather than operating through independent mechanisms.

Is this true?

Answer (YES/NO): YES